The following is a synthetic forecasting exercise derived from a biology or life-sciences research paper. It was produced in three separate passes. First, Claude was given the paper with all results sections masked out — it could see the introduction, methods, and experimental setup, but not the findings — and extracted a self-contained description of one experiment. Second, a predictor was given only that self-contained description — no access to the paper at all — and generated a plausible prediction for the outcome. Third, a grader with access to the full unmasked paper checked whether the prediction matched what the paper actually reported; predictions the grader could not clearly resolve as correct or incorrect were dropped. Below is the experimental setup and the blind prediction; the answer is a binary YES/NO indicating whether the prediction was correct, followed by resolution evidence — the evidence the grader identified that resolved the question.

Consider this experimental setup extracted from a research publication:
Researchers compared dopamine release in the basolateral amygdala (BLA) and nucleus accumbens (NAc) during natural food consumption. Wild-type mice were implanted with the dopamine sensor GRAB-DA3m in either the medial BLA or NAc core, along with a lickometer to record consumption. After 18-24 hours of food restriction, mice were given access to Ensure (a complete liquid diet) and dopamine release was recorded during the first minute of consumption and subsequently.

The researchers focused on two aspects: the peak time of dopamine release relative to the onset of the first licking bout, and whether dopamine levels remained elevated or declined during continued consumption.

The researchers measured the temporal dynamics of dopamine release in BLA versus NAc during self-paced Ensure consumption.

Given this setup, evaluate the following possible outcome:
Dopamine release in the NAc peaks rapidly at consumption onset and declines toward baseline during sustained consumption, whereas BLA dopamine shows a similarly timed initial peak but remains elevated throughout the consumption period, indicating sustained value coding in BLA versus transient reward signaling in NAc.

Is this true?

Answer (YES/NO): NO